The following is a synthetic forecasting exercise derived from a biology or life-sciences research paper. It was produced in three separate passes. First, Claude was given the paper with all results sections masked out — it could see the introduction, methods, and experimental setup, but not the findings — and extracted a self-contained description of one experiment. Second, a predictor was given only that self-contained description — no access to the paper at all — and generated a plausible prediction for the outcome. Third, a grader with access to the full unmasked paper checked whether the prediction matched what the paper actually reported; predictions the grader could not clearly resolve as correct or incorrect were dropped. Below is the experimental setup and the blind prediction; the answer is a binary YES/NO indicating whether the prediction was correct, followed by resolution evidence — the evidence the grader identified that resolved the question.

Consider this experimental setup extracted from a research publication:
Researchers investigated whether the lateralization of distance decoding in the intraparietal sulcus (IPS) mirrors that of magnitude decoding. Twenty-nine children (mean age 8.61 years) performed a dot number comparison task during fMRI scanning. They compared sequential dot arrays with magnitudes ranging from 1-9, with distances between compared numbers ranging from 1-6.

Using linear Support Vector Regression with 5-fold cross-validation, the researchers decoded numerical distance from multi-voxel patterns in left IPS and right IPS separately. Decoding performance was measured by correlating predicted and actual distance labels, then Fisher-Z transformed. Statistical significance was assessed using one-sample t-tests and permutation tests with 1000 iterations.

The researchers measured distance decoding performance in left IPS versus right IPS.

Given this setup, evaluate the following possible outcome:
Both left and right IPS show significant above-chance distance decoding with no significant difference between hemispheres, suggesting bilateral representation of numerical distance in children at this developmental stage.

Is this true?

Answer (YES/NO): NO